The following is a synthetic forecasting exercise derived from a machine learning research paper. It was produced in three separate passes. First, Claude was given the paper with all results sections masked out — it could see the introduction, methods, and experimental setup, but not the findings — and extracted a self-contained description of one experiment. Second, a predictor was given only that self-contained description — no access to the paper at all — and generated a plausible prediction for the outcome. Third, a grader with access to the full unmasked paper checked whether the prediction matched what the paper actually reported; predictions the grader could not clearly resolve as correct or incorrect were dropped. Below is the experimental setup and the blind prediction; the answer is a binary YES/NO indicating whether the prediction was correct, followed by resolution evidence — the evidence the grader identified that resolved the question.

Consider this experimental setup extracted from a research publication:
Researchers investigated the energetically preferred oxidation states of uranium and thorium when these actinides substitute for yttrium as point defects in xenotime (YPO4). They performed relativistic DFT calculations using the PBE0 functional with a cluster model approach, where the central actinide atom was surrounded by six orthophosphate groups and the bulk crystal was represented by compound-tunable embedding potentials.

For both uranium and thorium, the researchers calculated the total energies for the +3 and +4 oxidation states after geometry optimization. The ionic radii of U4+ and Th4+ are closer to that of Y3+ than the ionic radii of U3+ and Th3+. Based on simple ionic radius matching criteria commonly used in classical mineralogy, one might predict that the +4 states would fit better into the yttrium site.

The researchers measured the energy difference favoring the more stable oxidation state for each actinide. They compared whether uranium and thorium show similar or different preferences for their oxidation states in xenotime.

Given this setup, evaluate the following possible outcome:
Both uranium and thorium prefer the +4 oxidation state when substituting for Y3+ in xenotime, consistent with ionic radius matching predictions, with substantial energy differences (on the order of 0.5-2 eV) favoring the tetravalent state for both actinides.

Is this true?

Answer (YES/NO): NO